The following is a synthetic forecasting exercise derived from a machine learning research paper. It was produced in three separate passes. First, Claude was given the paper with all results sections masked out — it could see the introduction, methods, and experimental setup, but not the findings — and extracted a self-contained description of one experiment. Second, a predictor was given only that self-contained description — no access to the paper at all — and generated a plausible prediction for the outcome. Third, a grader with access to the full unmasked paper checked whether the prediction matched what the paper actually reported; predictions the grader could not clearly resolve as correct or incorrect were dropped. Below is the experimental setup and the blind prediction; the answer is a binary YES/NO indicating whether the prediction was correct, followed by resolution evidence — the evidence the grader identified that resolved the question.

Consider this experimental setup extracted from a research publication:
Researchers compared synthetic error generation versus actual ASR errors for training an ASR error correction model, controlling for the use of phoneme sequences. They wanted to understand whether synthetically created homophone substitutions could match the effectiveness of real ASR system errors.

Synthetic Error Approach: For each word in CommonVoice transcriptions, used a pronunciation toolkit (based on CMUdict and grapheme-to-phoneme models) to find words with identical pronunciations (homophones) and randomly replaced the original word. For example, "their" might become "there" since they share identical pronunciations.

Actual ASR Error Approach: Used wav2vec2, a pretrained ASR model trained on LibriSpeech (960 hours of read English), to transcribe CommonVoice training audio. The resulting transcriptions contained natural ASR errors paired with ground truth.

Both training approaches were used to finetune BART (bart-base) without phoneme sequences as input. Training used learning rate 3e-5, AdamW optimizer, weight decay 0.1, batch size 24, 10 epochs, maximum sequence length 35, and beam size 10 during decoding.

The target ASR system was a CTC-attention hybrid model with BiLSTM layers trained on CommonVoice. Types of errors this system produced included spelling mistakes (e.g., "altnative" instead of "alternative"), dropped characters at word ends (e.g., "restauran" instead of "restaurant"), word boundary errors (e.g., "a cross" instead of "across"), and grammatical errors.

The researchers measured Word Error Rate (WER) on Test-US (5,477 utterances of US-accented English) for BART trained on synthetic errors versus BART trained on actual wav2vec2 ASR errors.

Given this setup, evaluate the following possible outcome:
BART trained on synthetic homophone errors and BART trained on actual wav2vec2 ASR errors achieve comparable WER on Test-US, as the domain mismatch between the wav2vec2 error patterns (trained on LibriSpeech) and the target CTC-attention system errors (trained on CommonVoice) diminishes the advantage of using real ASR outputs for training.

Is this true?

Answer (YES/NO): NO